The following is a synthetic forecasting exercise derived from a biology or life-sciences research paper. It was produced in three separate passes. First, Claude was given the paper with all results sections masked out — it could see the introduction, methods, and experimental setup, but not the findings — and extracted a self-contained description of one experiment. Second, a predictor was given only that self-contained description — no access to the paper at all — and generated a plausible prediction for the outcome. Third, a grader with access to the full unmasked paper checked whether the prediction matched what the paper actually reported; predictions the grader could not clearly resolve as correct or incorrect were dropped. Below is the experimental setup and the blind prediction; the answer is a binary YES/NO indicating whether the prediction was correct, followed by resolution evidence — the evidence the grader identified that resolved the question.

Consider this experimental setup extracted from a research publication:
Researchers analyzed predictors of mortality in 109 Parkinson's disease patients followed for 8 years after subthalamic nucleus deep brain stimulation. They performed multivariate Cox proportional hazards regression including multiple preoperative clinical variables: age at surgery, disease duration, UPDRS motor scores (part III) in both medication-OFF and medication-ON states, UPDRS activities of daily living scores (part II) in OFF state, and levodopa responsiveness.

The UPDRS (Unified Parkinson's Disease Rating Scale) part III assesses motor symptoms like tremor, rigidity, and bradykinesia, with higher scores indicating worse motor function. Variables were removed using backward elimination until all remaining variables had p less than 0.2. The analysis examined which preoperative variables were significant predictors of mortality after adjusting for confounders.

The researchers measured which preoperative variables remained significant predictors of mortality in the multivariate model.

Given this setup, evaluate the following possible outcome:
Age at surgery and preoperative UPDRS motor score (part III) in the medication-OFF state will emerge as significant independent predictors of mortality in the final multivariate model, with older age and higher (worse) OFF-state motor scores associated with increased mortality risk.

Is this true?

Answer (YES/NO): NO